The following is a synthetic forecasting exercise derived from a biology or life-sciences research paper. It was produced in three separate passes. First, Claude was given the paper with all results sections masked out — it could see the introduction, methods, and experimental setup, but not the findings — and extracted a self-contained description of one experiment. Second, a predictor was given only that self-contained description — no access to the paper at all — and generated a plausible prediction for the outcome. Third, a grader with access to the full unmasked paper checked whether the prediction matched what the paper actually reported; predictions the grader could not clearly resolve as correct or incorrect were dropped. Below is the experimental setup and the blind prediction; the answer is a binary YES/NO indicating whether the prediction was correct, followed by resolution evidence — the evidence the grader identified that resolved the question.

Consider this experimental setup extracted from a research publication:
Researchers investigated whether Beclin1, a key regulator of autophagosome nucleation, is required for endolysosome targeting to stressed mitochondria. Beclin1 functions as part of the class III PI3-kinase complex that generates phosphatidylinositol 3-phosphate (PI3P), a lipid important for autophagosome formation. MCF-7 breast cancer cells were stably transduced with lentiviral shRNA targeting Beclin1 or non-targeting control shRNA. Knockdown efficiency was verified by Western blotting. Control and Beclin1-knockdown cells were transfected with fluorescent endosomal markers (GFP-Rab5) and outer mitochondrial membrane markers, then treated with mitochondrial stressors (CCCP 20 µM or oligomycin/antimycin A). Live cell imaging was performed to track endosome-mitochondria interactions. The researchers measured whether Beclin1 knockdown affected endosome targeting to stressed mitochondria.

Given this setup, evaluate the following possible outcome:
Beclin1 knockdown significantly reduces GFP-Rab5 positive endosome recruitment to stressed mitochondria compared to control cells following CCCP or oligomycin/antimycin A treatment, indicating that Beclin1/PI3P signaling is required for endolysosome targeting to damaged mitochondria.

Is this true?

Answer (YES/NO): NO